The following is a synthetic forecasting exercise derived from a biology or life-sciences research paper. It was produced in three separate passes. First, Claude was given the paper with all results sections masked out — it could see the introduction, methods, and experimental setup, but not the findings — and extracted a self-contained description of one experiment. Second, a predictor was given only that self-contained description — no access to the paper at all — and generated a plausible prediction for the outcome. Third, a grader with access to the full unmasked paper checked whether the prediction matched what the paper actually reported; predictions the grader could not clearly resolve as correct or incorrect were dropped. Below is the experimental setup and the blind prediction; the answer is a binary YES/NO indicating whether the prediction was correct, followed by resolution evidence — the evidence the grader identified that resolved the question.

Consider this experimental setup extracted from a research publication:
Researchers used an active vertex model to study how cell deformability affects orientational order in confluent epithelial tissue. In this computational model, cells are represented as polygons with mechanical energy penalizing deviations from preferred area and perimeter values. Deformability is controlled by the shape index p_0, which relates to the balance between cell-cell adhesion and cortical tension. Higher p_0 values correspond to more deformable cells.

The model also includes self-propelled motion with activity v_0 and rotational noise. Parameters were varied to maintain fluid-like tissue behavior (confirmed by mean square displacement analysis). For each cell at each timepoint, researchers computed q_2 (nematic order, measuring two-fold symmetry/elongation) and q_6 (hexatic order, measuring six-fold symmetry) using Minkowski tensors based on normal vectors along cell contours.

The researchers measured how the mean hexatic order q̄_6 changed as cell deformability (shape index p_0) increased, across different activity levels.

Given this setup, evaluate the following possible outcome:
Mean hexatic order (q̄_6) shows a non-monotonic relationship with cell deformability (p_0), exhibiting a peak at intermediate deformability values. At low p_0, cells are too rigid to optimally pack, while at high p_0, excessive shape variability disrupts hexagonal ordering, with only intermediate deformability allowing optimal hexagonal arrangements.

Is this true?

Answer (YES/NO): NO